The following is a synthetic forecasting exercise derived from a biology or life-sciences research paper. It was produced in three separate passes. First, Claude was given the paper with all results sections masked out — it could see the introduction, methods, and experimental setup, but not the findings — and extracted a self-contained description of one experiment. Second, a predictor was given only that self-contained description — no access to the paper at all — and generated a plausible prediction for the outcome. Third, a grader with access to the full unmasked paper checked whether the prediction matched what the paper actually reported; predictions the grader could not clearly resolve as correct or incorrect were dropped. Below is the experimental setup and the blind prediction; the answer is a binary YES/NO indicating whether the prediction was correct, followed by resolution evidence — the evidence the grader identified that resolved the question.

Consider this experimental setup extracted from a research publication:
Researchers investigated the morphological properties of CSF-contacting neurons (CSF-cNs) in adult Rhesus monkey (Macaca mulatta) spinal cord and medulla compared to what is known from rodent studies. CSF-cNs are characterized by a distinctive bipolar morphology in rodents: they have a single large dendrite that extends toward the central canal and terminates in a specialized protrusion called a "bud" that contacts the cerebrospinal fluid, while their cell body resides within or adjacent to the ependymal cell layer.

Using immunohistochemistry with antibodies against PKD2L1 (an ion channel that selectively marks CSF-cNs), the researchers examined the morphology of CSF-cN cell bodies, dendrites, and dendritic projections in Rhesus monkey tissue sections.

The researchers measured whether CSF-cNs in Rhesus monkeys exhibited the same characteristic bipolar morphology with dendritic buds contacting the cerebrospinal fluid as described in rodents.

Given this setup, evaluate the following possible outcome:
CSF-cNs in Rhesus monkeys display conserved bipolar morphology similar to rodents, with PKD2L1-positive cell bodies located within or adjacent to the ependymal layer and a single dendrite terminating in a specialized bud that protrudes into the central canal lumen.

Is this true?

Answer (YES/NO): NO